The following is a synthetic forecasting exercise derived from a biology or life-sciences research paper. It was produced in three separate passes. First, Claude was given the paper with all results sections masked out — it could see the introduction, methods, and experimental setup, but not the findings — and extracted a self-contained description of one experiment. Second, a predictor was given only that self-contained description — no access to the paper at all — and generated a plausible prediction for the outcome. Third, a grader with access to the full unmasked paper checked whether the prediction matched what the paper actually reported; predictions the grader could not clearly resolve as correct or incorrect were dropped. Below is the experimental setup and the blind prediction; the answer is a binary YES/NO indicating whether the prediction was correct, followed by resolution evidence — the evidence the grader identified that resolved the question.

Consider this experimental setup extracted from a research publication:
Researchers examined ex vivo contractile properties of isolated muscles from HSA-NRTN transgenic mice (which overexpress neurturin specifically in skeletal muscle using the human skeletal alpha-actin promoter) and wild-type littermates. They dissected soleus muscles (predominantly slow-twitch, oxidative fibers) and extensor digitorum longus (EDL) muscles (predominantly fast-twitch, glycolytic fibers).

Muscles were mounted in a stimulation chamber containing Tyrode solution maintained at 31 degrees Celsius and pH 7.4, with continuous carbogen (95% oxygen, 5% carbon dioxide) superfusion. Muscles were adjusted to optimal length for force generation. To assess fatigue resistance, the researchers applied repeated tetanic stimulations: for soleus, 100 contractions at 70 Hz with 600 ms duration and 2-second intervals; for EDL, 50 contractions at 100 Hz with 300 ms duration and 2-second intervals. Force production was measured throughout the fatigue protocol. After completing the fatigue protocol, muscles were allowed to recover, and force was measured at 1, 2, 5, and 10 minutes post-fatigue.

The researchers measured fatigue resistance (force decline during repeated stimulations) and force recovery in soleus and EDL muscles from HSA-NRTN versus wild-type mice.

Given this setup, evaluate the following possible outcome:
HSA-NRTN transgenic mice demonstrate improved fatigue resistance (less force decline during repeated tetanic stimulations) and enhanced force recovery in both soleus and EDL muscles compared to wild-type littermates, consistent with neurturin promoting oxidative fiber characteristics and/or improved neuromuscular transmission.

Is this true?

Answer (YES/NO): NO